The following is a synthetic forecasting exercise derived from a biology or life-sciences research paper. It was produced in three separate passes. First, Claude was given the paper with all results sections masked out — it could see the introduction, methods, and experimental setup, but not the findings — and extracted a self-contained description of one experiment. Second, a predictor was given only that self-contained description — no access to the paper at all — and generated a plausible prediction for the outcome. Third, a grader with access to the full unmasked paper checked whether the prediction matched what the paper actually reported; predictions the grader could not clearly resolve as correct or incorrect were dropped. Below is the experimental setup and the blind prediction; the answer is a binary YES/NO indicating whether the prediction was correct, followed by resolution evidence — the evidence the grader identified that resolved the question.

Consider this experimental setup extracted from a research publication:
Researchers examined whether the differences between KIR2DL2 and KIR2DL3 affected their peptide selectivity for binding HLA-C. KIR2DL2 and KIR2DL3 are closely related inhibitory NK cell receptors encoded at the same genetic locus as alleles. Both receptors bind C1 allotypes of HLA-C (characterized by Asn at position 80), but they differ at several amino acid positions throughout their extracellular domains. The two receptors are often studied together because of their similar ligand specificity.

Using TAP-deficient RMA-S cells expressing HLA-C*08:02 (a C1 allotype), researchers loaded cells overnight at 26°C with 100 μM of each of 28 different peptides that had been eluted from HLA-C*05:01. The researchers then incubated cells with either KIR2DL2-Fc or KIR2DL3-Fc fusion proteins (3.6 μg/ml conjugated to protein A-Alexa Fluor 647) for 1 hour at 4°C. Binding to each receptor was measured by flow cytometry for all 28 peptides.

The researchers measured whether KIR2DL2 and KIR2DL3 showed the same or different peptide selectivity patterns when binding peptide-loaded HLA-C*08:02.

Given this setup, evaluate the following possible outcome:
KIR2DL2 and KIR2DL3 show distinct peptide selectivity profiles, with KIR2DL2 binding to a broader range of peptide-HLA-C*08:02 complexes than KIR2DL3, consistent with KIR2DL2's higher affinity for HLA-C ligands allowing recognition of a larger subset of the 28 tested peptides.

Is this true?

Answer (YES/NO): NO